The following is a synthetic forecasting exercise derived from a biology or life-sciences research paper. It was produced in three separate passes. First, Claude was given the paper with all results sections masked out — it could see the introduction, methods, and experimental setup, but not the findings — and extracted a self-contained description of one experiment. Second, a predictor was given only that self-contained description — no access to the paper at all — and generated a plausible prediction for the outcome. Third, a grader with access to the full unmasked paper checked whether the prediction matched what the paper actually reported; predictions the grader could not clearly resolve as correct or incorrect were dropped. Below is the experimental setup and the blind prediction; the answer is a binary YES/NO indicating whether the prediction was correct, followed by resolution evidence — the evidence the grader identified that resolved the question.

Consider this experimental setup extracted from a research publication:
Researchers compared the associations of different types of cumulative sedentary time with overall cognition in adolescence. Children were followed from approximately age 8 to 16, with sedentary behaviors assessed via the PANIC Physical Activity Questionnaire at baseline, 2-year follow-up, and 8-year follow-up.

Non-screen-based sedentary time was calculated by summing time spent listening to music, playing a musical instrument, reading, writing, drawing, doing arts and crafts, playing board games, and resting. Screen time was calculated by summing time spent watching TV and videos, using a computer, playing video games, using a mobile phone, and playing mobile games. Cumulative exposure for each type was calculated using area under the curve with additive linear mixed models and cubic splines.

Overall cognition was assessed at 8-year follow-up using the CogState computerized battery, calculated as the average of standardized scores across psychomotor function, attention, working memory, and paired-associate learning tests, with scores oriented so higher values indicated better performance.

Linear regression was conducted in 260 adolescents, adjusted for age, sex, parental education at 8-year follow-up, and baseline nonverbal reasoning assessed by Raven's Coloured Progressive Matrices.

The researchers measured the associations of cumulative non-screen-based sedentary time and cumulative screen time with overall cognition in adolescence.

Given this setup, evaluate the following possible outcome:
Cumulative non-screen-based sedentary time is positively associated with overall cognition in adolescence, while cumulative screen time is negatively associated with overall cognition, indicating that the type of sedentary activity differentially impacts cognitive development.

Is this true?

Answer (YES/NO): NO